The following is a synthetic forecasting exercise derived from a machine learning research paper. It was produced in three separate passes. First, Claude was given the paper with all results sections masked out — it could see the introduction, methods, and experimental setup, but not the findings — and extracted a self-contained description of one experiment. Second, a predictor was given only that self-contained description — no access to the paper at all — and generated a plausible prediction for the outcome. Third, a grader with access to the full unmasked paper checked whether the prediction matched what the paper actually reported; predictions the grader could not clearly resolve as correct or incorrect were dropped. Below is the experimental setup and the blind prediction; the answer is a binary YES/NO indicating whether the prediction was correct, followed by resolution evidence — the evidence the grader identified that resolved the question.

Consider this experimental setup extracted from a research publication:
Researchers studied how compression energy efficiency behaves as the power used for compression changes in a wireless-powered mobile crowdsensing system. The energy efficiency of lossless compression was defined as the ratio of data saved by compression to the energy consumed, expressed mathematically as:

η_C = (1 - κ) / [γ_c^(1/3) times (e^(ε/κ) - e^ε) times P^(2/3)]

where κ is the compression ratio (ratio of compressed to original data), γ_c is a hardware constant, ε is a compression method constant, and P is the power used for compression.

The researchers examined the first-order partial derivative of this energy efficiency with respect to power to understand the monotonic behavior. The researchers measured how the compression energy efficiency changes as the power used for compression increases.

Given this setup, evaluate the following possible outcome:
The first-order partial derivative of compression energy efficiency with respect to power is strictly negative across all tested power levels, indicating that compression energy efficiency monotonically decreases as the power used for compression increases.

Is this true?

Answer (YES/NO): YES